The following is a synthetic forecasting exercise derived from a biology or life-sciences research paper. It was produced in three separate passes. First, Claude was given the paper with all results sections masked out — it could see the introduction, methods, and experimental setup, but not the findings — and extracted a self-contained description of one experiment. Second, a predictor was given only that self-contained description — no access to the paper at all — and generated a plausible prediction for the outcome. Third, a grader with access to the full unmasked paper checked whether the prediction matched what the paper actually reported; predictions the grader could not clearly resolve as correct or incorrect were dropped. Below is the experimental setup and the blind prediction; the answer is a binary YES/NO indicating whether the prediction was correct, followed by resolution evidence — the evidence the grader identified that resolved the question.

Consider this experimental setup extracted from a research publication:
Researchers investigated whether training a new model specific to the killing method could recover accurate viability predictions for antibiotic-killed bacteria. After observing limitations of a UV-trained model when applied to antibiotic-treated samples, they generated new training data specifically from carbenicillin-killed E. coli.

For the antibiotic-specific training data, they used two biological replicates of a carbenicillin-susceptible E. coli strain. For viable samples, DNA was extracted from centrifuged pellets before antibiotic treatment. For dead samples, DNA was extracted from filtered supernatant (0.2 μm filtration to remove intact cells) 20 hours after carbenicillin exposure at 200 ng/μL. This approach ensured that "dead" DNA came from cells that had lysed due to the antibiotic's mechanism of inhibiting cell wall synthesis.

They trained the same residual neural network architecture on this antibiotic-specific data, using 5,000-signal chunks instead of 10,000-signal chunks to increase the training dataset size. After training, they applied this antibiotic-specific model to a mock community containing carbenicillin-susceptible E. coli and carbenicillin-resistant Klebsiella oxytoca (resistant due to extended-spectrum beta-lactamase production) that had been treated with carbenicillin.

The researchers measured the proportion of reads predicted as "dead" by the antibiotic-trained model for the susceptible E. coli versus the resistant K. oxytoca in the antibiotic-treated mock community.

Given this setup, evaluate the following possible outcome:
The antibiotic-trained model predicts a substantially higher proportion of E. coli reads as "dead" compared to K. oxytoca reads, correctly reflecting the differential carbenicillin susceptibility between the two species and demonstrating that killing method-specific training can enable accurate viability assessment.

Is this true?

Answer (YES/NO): YES